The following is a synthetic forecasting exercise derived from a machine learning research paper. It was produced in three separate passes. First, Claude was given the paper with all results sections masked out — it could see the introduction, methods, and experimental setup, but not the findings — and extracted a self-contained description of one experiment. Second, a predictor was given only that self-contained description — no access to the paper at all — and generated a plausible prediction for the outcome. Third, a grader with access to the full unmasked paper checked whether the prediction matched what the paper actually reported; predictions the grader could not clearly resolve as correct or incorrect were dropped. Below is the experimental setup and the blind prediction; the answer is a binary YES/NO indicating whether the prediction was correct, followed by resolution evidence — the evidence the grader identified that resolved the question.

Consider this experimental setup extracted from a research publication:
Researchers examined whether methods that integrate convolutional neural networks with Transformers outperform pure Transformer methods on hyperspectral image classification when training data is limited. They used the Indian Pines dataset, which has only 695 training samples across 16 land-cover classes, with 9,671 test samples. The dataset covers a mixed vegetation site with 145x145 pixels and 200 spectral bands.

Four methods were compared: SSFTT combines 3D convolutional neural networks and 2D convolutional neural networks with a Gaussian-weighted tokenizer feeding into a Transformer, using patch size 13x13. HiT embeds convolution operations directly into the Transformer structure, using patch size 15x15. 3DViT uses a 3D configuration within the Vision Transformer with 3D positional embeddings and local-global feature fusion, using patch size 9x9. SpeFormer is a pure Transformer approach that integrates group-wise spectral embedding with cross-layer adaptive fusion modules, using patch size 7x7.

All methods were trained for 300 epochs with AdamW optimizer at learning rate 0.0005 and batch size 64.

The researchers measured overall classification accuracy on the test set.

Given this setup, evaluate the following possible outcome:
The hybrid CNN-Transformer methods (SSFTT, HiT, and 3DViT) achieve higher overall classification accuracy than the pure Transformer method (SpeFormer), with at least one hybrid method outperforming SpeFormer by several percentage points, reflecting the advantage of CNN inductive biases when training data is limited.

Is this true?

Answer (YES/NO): YES